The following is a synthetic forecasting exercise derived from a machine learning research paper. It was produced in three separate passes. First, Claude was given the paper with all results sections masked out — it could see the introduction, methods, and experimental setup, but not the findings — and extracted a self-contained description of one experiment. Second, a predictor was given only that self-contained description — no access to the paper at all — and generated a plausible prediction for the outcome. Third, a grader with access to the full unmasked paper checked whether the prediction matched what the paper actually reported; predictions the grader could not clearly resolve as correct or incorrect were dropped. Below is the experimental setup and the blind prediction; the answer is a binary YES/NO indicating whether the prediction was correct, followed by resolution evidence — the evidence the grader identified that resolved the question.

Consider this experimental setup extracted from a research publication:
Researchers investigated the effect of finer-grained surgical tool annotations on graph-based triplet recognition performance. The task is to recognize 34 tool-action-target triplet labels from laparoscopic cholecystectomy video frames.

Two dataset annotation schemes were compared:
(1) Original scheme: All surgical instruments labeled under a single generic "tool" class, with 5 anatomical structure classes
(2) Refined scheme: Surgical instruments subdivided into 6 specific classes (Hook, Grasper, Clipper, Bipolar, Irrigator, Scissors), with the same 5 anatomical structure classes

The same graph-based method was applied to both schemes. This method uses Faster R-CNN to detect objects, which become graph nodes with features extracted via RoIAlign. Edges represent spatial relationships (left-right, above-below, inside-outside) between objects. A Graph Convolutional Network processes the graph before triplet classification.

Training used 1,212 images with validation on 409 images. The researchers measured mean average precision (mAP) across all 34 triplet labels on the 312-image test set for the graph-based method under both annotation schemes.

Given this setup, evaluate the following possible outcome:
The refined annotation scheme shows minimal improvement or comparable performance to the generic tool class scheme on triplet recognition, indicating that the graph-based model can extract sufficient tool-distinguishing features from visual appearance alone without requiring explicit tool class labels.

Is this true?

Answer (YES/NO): NO